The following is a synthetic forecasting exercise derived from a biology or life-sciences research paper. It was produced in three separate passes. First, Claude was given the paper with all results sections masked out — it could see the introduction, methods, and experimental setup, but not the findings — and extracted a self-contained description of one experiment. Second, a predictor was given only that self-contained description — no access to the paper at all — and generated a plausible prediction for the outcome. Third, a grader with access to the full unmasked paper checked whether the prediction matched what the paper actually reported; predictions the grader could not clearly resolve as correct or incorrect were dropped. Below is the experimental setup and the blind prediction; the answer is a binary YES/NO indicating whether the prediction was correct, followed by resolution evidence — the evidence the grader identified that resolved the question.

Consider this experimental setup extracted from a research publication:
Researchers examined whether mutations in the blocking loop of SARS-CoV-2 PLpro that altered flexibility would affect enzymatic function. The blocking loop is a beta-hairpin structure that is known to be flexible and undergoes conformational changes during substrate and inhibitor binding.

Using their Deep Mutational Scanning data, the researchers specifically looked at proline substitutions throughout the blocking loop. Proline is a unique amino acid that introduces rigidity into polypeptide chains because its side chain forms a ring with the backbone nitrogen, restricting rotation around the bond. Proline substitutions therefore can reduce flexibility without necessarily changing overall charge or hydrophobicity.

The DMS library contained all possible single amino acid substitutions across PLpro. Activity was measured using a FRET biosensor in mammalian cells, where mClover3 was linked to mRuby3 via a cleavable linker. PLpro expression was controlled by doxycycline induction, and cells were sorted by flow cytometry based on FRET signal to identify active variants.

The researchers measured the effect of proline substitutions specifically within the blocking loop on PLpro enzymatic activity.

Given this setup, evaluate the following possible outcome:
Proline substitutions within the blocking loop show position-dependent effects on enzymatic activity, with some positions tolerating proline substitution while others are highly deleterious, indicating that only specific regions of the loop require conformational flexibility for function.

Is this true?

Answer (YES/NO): NO